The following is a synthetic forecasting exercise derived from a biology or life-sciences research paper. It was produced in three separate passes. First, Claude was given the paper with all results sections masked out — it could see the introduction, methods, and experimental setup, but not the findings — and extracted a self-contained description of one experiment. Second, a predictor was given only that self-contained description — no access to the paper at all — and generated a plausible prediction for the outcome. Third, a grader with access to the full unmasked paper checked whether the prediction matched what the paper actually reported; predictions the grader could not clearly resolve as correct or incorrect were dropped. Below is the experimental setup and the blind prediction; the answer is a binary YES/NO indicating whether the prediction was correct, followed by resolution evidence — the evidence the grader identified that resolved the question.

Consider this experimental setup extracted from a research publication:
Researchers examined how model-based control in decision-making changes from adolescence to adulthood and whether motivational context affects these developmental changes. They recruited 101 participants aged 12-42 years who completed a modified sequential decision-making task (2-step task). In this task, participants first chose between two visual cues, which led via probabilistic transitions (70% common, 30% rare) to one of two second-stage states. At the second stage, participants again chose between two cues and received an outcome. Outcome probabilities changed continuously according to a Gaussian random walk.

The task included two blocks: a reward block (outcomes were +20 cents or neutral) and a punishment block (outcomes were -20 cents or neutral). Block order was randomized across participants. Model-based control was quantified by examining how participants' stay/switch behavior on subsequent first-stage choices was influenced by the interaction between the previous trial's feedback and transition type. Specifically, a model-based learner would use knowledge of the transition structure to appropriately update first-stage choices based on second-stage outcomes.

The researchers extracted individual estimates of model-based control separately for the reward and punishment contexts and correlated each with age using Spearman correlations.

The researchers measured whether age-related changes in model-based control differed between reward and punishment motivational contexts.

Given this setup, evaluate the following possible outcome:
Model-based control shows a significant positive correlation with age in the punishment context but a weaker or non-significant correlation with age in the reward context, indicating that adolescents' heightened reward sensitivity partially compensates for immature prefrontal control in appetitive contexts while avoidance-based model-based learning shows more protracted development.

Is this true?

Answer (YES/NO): NO